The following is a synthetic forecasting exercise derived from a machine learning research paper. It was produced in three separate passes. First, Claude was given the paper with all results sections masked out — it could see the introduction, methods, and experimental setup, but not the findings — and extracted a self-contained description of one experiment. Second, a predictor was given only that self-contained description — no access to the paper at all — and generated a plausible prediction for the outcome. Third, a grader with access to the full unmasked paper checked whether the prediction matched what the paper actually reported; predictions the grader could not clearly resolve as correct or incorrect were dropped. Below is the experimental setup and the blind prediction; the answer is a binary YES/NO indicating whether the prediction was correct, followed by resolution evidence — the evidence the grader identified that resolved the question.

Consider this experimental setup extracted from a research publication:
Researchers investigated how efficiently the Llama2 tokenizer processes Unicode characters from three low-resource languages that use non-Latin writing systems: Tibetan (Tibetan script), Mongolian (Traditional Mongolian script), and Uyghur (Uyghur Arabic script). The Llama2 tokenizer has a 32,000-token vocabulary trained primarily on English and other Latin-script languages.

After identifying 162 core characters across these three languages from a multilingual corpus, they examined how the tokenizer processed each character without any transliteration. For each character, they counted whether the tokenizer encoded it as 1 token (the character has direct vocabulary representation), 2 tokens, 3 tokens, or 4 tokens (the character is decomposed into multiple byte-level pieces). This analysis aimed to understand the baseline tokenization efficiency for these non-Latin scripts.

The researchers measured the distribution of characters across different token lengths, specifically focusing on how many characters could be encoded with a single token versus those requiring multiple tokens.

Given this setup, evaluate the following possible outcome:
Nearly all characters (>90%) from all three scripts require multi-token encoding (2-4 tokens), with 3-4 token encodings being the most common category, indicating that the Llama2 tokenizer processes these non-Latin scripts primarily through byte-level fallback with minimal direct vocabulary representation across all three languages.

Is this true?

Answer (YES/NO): YES